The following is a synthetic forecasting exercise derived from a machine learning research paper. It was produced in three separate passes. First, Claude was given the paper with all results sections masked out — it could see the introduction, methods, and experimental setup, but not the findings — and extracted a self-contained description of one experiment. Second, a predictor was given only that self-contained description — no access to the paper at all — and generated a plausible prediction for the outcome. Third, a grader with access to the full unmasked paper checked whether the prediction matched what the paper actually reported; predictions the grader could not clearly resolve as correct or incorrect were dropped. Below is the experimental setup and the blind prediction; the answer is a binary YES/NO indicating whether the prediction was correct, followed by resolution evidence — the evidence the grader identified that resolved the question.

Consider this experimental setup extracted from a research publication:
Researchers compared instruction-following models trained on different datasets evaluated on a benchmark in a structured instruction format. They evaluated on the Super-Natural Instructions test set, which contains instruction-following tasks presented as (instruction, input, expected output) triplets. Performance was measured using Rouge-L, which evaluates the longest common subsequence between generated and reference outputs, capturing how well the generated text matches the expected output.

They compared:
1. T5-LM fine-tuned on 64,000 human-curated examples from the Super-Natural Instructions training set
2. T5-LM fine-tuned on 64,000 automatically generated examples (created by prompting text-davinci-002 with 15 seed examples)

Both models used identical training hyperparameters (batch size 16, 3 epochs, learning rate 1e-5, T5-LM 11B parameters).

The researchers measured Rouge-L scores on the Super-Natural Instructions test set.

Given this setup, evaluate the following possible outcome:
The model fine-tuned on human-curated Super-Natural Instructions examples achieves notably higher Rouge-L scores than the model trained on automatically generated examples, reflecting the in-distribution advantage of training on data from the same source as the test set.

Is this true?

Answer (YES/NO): YES